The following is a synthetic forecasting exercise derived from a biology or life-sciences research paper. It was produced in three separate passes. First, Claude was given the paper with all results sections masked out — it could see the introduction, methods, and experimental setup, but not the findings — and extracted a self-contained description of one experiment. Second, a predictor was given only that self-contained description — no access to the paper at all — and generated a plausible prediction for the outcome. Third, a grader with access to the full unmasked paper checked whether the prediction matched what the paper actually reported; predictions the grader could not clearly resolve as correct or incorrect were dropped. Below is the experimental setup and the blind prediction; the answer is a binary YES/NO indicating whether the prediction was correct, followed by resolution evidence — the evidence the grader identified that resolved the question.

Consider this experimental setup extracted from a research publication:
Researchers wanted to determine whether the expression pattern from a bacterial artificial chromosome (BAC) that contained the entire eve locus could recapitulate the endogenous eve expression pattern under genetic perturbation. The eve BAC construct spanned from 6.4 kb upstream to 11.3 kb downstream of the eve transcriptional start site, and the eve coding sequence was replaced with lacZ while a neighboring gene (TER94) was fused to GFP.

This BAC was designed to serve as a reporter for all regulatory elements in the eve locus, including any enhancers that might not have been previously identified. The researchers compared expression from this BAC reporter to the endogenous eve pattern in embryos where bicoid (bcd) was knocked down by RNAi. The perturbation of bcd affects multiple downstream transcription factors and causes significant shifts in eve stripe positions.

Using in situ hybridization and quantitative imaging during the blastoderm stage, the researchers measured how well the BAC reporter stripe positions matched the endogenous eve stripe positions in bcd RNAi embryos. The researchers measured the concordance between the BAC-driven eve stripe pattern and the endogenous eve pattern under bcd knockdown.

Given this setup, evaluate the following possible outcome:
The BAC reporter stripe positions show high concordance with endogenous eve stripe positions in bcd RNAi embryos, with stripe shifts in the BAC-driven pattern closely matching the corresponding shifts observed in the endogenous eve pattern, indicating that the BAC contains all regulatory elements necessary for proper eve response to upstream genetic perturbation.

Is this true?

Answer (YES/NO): NO